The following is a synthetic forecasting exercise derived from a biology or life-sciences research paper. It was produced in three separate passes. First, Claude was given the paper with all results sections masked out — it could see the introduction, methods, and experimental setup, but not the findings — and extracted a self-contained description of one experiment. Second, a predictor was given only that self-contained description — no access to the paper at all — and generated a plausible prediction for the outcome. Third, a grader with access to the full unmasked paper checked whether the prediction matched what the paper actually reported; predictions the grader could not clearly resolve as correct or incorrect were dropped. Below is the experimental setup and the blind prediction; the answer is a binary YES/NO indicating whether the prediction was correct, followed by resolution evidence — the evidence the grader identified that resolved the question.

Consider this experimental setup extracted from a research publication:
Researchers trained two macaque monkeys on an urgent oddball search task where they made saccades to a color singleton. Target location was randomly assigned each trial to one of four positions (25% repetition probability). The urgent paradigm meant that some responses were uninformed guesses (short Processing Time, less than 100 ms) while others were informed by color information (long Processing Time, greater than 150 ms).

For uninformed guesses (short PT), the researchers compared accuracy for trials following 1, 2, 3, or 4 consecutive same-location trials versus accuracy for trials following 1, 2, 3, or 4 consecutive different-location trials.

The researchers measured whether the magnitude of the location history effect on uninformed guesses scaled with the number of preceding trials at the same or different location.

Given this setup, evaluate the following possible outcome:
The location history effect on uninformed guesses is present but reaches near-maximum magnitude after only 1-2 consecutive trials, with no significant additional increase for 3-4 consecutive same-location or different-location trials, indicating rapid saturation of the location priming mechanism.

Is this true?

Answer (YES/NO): NO